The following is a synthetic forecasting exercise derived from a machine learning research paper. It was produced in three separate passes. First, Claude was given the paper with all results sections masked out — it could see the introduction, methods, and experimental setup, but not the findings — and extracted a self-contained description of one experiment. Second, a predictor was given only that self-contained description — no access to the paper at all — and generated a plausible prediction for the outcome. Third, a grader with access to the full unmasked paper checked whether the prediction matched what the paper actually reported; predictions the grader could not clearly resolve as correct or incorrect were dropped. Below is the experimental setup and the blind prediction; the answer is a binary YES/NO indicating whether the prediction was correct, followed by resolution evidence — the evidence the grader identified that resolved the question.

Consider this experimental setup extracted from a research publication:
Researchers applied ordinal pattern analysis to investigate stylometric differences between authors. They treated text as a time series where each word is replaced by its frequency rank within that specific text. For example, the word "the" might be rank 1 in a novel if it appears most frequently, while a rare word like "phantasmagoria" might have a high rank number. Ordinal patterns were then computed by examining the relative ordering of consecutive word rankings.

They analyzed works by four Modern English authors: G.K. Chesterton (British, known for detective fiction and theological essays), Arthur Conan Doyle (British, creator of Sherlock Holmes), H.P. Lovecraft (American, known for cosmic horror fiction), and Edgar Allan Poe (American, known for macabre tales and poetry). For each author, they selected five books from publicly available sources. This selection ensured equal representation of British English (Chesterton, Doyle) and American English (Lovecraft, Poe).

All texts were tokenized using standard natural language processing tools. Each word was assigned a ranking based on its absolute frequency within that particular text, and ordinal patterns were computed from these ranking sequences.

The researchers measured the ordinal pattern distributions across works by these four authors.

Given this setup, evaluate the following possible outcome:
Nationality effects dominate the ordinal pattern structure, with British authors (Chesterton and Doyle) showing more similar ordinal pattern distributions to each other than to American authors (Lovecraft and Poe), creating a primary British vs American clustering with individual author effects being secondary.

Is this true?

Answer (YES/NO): NO